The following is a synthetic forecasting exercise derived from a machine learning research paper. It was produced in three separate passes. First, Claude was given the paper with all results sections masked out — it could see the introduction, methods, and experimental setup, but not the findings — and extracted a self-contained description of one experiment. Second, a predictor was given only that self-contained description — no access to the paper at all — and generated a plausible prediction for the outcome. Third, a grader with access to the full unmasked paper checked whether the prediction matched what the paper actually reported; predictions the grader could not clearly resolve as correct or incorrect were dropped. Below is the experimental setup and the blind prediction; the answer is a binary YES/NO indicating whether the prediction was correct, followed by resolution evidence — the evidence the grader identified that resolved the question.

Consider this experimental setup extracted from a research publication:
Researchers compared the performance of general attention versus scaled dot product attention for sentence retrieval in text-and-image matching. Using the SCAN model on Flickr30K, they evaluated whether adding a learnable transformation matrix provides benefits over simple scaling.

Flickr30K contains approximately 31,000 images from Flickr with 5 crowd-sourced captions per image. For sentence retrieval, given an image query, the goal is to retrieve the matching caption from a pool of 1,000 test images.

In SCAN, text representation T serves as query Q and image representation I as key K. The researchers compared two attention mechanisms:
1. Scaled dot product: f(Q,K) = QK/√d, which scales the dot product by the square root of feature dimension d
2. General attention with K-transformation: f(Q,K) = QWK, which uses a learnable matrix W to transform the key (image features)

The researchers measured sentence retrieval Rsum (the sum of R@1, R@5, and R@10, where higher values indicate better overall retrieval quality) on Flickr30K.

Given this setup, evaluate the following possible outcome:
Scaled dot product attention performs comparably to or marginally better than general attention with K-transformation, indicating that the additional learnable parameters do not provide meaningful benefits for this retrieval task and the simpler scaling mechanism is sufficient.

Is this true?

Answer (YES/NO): NO